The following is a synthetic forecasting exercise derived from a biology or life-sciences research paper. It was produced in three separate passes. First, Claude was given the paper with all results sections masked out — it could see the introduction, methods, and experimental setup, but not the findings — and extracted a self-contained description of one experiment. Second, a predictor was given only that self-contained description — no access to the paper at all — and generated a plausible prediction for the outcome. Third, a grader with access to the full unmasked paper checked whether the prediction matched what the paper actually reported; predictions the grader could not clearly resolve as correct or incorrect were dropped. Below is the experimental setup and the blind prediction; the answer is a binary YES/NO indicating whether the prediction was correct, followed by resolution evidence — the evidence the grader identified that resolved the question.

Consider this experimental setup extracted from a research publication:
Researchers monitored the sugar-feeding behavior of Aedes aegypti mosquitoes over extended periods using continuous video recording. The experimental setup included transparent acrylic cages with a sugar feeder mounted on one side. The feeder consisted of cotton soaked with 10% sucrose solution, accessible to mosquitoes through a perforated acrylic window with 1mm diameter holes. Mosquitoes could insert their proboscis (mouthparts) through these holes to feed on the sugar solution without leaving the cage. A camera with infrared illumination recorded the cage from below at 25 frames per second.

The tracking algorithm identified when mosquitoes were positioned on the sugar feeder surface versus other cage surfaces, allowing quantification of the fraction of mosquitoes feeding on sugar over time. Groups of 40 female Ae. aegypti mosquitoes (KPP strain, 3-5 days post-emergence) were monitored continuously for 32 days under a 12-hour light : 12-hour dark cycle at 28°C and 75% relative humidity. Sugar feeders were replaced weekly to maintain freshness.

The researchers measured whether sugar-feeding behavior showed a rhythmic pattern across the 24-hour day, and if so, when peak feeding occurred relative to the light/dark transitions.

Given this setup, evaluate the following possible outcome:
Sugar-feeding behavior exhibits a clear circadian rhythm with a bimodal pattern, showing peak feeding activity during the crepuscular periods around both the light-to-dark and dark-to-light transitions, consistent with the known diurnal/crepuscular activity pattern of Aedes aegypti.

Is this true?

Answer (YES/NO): NO